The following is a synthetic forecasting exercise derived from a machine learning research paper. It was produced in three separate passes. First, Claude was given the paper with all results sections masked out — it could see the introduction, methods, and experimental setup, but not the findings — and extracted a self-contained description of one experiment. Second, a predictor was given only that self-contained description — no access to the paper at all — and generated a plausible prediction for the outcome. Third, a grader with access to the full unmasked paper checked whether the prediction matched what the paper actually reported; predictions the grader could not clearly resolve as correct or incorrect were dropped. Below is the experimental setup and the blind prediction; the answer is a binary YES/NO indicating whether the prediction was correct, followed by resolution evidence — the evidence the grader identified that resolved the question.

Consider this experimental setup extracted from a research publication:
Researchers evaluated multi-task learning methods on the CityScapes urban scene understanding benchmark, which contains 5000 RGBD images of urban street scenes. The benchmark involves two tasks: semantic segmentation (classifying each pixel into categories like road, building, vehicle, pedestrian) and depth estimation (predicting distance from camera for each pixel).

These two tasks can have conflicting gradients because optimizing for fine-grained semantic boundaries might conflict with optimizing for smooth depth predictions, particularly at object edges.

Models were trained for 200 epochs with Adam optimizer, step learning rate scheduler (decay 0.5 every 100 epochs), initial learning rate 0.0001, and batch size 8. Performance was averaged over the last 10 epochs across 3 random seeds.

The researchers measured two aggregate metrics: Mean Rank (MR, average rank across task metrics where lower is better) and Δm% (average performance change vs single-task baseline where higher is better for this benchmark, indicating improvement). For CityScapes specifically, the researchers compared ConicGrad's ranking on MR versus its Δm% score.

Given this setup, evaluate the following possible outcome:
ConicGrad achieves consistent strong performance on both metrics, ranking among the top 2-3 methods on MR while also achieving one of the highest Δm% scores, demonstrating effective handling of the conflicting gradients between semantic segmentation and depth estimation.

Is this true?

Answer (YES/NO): YES